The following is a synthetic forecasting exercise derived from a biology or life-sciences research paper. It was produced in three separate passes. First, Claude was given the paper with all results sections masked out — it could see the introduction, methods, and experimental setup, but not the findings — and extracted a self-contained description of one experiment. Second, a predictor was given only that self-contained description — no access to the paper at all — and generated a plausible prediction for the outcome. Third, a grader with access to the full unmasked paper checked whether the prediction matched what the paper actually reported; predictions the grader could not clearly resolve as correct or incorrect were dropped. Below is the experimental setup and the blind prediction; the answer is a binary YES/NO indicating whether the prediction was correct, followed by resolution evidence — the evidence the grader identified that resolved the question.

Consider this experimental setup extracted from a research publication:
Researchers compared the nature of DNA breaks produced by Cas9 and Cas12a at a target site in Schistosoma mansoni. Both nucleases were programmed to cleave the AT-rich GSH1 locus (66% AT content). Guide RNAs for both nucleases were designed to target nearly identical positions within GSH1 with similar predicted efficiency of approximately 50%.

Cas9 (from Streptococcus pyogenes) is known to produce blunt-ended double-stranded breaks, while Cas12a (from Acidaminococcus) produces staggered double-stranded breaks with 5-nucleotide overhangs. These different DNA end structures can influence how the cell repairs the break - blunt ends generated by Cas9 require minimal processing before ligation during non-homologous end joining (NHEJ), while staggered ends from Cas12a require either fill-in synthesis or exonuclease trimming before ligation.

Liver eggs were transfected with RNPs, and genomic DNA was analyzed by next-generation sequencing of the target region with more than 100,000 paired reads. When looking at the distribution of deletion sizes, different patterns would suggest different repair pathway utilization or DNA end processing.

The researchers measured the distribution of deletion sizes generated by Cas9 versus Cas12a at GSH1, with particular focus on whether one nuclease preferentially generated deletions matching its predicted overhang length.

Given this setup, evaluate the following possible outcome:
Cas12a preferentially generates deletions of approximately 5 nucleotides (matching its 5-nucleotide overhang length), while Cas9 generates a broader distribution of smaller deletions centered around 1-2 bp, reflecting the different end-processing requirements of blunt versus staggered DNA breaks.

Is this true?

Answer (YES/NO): NO